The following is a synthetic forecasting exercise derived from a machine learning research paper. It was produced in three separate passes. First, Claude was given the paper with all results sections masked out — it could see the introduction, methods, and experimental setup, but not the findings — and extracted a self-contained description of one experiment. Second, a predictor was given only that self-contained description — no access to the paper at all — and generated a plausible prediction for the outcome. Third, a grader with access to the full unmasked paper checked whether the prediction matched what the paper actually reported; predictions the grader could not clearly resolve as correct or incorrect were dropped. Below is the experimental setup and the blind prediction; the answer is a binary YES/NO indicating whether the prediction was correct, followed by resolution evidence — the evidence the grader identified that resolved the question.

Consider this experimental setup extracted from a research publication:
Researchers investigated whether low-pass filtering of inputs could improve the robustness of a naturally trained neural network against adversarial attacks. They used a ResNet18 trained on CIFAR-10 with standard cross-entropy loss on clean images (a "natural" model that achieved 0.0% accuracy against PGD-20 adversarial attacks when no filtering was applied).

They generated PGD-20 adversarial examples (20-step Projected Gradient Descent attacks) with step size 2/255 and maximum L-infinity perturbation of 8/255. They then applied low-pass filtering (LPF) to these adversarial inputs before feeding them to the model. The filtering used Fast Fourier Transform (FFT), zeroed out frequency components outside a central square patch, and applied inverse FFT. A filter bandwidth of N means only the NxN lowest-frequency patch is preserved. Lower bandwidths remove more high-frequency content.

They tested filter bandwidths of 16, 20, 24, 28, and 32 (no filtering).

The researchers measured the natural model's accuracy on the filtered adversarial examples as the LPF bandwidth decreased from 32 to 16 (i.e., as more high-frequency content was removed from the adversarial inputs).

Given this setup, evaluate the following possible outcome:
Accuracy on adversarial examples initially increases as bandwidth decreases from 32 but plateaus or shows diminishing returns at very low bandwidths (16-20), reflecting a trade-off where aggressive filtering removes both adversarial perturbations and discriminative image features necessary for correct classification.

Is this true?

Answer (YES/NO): NO